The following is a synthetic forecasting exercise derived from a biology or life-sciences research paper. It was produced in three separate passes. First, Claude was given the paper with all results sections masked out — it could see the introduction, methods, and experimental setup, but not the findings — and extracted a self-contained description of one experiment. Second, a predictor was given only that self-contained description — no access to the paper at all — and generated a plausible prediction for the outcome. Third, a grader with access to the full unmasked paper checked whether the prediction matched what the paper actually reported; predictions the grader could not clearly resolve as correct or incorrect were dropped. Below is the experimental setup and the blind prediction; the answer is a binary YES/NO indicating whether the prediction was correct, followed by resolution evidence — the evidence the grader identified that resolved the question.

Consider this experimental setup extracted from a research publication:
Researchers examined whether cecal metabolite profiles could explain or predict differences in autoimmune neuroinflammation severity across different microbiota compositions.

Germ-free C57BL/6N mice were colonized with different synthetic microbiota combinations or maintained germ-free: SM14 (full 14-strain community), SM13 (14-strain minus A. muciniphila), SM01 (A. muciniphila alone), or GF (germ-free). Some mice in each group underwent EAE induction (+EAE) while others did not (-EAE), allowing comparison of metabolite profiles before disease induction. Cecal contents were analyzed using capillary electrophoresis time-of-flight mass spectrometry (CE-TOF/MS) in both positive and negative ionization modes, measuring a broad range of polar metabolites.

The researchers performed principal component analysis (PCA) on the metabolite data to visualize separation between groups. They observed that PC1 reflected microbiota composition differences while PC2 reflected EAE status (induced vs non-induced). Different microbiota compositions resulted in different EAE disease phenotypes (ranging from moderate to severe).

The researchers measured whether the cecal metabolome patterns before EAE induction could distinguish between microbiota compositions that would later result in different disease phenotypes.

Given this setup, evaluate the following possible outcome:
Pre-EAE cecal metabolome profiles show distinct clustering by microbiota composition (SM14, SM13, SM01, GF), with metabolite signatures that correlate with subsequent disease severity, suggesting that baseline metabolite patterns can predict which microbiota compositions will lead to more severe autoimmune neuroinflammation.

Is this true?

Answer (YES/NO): NO